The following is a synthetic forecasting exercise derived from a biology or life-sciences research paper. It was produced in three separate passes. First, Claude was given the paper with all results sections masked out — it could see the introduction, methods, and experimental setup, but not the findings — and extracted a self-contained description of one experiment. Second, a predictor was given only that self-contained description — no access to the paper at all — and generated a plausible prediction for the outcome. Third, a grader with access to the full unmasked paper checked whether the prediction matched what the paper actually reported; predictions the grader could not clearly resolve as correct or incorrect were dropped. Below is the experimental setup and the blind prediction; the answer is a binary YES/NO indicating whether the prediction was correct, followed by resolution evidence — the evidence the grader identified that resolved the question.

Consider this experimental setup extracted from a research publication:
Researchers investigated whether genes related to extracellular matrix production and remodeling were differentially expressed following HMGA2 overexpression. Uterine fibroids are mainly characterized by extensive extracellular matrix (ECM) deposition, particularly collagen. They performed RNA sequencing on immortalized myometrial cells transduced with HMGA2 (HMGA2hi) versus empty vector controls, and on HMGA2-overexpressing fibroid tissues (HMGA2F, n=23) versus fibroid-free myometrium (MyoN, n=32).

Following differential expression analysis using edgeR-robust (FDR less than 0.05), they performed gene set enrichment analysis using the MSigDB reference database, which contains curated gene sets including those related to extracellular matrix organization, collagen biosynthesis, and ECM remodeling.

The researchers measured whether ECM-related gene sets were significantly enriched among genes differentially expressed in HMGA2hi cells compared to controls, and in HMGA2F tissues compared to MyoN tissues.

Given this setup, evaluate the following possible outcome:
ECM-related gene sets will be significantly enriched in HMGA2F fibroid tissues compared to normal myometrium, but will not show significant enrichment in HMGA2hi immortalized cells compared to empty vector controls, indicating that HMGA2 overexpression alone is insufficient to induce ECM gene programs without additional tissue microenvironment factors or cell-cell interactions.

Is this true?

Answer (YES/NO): NO